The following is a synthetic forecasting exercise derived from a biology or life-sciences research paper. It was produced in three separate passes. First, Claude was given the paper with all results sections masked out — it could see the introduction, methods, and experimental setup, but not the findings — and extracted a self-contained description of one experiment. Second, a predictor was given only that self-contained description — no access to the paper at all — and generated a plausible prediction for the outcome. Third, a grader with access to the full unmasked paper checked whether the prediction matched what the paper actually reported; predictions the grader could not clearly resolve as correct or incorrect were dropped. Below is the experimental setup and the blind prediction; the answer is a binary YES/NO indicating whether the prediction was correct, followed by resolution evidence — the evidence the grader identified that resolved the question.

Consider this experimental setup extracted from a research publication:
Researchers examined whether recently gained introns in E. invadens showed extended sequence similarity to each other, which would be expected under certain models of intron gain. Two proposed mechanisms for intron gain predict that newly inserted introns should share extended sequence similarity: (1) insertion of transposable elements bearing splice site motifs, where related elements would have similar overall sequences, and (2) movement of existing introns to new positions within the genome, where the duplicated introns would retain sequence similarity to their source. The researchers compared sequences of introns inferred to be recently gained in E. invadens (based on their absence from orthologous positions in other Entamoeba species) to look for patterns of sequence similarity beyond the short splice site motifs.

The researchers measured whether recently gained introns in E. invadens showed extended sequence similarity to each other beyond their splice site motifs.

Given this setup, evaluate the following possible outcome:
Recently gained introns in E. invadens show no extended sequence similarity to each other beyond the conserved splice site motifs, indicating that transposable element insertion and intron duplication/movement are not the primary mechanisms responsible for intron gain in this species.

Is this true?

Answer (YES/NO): YES